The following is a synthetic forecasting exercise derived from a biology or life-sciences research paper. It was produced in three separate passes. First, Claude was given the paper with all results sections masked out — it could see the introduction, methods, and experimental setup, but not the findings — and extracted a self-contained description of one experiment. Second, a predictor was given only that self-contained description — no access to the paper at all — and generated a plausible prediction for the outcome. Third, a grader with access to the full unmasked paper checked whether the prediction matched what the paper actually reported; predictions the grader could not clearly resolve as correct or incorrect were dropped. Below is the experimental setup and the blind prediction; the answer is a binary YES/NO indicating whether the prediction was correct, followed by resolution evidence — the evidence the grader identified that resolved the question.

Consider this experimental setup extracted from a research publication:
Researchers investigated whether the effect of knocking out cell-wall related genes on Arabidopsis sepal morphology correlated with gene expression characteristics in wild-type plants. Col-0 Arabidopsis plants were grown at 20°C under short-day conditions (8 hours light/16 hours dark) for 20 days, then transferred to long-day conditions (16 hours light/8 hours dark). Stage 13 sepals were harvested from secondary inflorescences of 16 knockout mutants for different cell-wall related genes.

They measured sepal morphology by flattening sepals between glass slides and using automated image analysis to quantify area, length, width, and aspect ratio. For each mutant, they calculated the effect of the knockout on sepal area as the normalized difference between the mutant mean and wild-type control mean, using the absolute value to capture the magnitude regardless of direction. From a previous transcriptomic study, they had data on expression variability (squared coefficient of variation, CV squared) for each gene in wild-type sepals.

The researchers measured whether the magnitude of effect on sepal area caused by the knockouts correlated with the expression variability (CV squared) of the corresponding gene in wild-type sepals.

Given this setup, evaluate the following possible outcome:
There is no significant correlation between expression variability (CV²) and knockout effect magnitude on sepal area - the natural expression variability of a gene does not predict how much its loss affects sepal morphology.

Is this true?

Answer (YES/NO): YES